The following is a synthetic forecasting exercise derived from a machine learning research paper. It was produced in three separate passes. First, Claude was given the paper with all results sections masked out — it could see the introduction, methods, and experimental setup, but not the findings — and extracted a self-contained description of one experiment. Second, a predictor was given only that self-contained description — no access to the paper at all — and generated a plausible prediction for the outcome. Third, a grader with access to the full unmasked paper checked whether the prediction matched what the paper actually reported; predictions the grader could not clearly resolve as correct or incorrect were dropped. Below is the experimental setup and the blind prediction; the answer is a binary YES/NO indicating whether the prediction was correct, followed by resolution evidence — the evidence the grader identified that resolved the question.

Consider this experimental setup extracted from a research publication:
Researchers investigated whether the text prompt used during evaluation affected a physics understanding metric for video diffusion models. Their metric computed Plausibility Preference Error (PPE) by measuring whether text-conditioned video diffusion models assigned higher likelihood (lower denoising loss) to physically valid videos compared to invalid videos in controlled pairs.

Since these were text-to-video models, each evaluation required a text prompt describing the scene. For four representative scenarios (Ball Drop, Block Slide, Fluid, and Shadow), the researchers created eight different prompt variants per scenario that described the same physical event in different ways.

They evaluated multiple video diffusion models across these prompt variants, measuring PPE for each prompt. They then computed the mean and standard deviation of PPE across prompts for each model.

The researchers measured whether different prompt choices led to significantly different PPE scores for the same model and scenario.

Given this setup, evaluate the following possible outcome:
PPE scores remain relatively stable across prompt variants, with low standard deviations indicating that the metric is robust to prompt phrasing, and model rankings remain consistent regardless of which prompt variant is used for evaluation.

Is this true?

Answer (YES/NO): YES